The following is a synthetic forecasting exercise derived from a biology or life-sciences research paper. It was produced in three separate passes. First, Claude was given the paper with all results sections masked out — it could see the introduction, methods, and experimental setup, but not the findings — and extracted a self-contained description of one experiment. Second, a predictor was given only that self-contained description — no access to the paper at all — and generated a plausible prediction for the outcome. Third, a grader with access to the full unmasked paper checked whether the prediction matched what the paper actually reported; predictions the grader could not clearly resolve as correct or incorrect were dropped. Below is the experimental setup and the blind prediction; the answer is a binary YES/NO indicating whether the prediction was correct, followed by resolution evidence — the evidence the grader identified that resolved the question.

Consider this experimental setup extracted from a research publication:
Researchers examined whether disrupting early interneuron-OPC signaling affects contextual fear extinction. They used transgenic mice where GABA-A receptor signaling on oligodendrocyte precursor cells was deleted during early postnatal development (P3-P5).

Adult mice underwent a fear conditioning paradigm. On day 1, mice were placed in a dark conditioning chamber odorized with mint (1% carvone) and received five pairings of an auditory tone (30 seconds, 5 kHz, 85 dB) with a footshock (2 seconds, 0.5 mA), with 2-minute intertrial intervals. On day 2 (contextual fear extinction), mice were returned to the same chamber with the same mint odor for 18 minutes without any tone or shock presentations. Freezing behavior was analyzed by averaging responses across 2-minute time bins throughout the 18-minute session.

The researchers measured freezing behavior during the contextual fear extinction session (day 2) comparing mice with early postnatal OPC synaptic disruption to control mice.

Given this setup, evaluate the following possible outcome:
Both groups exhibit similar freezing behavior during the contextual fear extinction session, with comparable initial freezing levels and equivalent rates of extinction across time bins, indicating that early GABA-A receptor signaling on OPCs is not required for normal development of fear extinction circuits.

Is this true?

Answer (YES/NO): NO